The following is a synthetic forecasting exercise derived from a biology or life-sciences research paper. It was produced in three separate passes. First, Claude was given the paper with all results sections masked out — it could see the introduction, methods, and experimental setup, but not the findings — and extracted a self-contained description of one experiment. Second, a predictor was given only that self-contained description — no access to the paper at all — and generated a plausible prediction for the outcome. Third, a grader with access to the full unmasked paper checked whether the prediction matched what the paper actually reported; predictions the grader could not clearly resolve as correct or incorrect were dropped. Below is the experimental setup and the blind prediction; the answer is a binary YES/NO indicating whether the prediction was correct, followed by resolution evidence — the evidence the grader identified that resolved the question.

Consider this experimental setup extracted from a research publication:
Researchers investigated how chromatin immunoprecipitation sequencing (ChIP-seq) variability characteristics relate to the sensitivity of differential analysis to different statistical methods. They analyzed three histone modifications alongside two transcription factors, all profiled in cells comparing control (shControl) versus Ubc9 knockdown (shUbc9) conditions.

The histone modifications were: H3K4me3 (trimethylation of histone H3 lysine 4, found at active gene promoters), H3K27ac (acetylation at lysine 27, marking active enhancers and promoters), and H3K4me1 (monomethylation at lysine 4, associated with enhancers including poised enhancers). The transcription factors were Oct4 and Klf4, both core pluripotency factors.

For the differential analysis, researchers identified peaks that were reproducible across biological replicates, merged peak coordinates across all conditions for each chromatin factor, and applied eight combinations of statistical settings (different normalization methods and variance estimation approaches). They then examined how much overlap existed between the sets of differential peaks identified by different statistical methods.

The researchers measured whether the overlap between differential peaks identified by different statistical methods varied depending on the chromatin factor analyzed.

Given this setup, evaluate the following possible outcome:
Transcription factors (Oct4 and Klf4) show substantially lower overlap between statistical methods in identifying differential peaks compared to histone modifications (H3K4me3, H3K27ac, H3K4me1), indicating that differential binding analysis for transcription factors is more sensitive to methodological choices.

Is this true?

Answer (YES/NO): NO